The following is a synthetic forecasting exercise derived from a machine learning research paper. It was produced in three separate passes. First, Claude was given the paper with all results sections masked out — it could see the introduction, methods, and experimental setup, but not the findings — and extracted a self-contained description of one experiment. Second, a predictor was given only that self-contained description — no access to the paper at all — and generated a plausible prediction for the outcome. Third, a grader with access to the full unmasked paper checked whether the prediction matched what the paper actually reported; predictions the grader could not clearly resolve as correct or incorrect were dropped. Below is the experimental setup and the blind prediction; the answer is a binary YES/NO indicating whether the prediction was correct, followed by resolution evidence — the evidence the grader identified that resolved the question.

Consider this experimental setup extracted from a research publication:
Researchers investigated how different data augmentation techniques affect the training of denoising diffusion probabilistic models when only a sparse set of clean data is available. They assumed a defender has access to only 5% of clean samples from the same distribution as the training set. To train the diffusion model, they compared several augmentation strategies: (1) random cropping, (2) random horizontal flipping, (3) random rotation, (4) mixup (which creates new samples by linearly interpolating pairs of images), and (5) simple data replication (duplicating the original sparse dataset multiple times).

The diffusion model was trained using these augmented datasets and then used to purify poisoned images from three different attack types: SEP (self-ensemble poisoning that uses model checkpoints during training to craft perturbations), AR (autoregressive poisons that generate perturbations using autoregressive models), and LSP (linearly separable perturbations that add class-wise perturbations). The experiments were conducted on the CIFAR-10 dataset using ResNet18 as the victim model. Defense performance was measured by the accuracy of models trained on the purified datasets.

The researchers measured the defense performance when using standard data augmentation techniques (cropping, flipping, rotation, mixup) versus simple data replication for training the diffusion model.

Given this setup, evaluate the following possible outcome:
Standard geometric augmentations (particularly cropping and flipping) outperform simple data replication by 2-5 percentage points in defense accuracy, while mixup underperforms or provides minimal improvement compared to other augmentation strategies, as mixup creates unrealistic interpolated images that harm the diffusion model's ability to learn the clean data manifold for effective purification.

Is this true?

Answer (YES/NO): NO